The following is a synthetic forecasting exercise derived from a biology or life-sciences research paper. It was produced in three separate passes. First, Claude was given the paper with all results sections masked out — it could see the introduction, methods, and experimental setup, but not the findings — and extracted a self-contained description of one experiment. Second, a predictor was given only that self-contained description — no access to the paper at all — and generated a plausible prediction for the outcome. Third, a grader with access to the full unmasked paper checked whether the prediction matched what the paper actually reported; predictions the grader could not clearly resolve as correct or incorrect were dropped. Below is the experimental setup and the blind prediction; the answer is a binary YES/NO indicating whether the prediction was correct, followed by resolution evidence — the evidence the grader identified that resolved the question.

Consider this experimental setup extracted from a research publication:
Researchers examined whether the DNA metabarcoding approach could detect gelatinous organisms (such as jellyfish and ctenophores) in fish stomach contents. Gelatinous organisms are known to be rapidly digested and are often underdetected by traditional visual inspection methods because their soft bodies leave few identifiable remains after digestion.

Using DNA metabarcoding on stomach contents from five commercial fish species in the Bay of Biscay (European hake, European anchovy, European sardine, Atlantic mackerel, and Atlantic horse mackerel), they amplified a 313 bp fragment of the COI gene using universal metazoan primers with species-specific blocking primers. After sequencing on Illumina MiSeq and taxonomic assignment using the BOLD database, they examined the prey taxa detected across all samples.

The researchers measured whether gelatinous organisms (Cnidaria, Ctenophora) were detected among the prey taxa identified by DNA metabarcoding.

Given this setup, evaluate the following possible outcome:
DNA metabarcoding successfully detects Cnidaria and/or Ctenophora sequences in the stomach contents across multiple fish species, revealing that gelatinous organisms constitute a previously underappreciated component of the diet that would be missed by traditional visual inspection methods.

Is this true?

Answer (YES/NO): YES